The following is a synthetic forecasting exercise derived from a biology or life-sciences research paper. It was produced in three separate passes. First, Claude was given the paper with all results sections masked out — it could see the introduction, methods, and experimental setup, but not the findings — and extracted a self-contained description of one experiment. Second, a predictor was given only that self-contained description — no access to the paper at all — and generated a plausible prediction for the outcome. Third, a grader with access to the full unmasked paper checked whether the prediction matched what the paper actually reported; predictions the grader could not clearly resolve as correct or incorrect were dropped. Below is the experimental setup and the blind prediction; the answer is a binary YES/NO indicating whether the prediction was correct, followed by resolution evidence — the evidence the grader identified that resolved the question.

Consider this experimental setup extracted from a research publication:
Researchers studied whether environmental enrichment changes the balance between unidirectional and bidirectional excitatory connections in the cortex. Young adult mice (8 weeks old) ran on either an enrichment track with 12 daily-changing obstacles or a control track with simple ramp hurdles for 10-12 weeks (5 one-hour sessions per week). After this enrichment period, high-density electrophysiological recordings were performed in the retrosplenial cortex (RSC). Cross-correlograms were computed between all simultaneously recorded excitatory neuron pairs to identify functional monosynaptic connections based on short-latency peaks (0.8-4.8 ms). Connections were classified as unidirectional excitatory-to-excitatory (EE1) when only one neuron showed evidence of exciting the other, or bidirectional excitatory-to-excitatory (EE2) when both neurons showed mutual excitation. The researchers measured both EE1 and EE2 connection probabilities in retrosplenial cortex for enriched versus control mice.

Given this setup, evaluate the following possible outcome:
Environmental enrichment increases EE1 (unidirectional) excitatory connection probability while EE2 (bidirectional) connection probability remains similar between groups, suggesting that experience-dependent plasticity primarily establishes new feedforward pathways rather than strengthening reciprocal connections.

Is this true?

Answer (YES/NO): NO